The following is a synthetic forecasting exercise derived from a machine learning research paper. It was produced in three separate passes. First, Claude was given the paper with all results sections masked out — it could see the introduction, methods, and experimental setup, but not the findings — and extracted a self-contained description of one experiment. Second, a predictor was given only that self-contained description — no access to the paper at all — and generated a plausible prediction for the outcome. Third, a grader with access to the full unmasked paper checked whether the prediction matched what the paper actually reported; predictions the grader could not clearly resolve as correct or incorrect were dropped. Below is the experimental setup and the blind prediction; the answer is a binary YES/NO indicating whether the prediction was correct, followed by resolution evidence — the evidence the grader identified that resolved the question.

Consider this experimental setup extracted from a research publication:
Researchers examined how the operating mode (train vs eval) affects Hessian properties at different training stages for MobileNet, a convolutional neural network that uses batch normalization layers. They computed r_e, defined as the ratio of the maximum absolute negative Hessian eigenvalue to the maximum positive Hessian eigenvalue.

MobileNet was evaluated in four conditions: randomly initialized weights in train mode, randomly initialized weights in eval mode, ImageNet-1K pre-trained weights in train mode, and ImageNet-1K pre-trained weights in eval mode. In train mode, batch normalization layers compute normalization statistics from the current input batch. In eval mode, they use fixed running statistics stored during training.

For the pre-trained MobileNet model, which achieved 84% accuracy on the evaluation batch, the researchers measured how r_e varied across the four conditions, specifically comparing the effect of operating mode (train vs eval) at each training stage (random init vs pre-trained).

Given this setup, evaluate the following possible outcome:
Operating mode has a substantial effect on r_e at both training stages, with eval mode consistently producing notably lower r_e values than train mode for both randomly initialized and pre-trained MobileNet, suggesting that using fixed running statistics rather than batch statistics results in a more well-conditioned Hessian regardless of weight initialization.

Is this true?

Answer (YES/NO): YES